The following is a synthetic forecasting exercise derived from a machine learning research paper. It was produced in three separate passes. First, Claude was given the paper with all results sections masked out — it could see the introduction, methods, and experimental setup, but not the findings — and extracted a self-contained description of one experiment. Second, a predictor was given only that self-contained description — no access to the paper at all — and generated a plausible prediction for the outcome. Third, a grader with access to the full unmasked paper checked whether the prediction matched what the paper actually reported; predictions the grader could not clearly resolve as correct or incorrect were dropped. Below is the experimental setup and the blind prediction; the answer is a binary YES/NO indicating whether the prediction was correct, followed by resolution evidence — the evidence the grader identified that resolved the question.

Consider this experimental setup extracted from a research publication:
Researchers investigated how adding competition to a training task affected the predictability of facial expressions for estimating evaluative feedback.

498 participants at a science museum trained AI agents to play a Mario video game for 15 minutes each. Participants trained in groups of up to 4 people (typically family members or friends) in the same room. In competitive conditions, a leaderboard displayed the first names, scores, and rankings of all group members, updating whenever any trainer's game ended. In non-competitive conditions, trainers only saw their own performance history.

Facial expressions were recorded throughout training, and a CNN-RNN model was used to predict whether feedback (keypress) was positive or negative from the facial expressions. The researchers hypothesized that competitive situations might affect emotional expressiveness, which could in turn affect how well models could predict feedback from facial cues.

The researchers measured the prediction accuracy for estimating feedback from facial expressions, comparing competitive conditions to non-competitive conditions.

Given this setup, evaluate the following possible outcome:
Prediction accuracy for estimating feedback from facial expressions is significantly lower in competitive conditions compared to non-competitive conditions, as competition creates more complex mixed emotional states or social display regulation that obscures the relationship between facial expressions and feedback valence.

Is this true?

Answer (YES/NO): NO